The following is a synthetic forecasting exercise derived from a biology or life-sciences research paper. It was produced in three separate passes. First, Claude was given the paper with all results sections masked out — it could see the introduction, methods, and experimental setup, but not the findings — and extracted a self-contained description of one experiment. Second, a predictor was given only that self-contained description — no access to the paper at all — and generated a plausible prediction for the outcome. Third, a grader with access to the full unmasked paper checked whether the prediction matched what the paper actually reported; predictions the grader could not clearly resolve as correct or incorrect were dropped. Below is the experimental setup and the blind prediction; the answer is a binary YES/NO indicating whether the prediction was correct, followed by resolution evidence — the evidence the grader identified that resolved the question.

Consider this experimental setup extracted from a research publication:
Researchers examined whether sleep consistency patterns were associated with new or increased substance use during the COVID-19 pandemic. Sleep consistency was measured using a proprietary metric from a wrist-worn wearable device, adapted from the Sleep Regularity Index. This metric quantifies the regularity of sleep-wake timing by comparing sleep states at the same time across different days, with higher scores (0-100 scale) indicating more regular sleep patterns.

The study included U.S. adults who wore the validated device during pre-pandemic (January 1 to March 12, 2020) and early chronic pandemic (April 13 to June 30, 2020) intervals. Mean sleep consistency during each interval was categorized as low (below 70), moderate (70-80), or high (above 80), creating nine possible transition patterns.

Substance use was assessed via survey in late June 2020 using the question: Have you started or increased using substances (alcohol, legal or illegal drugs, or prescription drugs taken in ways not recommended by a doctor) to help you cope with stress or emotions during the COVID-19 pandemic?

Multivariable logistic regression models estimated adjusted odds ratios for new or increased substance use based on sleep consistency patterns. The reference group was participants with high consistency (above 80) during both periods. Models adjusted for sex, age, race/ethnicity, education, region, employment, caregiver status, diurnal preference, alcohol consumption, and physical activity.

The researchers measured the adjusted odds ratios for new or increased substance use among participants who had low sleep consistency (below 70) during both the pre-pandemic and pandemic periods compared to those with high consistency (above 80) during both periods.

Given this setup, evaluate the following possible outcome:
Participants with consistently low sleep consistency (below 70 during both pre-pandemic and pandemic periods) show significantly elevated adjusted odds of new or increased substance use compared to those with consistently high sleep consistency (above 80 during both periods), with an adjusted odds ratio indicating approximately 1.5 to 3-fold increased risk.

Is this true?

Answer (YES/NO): YES